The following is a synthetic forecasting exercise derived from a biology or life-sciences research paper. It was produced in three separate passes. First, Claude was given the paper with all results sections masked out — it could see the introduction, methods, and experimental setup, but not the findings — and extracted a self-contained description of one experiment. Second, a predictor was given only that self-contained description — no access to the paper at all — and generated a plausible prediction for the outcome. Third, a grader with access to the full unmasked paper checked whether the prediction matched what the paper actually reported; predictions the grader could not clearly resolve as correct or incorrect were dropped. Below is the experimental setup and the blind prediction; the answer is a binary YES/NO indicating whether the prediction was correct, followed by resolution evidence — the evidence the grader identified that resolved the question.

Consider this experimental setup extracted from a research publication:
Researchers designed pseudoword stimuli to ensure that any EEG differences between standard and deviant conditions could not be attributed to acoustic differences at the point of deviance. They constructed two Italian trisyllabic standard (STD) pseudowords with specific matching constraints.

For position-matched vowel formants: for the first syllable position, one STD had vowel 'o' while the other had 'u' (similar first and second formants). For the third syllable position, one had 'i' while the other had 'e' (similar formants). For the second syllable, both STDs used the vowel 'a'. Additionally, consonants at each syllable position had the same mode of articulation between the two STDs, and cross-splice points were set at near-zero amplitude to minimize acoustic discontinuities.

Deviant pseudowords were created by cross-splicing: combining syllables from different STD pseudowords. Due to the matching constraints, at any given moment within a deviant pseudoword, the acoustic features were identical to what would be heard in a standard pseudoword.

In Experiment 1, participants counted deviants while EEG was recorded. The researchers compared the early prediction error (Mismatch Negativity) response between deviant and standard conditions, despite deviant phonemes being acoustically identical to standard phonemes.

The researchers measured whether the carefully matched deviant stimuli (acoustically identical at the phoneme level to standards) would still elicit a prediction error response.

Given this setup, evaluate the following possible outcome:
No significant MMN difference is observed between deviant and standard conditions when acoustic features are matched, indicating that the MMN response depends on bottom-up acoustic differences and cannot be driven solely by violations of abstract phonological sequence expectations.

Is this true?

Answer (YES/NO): NO